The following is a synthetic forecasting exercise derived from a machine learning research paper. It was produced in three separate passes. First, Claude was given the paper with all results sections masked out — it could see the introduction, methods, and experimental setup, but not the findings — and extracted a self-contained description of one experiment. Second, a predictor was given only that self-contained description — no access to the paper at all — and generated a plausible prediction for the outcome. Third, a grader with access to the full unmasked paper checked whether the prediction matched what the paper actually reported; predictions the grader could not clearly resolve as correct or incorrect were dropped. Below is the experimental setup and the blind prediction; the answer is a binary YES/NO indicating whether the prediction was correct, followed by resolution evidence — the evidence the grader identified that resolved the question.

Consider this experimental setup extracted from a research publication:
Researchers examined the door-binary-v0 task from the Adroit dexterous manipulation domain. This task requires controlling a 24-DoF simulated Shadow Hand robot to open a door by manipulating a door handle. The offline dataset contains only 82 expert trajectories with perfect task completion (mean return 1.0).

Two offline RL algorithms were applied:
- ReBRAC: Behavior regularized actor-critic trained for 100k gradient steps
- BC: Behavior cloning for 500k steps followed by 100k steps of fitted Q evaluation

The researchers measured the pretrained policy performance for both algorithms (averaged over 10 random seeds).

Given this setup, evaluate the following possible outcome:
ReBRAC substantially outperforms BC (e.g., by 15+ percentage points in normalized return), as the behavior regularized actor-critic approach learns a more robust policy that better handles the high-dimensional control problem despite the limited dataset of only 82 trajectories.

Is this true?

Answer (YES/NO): NO